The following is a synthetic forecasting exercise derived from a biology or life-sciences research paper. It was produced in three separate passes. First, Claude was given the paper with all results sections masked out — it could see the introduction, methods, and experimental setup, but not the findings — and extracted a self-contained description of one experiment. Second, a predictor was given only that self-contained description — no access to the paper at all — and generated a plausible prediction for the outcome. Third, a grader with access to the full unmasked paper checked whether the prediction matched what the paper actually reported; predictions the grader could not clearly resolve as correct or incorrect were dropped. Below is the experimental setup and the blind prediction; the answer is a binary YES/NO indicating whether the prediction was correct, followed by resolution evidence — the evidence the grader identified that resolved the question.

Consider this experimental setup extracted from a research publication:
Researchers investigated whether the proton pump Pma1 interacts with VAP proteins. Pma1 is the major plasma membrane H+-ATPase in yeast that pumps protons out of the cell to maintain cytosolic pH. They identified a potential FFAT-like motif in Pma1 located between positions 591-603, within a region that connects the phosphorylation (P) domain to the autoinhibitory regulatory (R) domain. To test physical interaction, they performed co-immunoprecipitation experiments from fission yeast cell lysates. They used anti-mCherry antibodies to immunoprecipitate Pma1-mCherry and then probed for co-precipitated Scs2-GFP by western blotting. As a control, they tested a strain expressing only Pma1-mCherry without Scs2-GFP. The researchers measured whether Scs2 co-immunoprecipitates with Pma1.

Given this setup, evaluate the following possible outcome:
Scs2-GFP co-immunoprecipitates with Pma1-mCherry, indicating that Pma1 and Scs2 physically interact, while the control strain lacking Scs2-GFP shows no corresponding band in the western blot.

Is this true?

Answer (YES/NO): NO